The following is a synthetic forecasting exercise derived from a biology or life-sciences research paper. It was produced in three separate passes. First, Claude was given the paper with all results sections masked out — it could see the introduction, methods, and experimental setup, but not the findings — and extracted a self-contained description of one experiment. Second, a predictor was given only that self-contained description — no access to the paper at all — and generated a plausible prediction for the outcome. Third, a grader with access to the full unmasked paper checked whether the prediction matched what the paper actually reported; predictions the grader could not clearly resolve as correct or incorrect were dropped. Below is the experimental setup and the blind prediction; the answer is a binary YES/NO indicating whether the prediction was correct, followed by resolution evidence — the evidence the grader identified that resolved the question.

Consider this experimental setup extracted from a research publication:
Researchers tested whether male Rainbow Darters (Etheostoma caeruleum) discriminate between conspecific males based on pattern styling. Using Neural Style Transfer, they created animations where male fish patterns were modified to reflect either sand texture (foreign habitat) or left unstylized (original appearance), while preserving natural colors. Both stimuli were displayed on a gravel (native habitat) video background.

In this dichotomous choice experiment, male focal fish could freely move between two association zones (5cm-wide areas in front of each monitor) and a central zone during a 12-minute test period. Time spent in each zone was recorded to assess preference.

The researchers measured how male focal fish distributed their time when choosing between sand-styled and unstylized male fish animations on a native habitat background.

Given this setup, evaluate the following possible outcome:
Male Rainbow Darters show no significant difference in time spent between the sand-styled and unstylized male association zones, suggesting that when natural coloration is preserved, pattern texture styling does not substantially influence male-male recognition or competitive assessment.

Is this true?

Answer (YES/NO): YES